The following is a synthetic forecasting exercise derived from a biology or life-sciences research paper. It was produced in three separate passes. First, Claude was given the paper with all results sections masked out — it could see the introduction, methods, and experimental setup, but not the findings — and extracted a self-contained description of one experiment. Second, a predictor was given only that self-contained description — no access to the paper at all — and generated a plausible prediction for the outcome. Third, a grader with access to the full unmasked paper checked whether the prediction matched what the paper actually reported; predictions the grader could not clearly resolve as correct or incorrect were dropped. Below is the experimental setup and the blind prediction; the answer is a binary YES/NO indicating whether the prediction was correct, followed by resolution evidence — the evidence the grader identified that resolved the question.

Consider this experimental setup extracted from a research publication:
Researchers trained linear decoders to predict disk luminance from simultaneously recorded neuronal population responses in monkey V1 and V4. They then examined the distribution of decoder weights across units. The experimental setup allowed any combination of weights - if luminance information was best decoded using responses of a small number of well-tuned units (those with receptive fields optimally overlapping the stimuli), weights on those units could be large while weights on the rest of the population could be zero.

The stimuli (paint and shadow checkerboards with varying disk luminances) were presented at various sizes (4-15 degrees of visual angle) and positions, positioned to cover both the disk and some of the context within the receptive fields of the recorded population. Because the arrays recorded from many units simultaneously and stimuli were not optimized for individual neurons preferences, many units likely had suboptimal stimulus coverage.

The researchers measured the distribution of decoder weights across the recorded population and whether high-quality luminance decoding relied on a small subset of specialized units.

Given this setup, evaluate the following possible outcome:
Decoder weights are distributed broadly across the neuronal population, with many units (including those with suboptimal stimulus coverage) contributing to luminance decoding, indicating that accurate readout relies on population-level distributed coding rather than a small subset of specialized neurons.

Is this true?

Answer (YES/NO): YES